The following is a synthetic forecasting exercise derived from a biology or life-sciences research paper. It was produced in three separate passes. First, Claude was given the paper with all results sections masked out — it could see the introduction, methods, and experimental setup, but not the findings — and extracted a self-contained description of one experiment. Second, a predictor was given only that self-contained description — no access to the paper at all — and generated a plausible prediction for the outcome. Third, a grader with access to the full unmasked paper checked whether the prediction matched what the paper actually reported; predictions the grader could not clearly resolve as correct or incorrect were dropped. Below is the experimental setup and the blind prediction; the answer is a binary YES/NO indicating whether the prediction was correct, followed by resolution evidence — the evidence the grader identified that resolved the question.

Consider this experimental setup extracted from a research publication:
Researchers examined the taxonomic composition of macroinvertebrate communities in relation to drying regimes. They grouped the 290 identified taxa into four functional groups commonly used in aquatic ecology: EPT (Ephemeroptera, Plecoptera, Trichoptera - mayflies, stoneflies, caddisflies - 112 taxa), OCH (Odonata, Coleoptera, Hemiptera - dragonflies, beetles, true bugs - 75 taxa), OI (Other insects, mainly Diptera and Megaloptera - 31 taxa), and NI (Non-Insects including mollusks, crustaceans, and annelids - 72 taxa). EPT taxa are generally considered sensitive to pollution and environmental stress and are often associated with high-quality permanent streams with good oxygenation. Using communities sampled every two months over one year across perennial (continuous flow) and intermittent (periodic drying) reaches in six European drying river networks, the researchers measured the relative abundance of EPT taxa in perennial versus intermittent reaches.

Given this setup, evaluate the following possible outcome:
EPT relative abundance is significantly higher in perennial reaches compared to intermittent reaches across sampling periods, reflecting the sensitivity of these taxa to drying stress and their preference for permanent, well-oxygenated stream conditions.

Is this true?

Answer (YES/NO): NO